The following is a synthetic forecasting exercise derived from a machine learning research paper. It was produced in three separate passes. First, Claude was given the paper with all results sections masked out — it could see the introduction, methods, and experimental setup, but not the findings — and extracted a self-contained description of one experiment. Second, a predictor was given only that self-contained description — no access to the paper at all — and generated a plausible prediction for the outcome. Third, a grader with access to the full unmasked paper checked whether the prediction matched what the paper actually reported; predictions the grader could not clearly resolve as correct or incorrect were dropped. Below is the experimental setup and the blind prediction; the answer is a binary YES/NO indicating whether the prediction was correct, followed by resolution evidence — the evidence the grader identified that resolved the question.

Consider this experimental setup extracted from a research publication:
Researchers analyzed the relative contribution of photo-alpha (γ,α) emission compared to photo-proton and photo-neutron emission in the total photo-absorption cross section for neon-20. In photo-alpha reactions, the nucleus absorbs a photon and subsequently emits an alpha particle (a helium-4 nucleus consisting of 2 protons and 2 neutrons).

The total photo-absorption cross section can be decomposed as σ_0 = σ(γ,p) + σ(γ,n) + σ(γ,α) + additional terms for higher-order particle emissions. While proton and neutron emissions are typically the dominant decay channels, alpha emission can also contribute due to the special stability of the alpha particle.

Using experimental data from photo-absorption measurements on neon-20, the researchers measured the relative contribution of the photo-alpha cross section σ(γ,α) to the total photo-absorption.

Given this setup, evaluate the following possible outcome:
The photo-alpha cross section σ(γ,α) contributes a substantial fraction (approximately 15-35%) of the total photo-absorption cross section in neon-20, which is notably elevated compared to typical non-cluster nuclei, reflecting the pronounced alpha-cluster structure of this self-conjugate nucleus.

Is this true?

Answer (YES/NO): NO